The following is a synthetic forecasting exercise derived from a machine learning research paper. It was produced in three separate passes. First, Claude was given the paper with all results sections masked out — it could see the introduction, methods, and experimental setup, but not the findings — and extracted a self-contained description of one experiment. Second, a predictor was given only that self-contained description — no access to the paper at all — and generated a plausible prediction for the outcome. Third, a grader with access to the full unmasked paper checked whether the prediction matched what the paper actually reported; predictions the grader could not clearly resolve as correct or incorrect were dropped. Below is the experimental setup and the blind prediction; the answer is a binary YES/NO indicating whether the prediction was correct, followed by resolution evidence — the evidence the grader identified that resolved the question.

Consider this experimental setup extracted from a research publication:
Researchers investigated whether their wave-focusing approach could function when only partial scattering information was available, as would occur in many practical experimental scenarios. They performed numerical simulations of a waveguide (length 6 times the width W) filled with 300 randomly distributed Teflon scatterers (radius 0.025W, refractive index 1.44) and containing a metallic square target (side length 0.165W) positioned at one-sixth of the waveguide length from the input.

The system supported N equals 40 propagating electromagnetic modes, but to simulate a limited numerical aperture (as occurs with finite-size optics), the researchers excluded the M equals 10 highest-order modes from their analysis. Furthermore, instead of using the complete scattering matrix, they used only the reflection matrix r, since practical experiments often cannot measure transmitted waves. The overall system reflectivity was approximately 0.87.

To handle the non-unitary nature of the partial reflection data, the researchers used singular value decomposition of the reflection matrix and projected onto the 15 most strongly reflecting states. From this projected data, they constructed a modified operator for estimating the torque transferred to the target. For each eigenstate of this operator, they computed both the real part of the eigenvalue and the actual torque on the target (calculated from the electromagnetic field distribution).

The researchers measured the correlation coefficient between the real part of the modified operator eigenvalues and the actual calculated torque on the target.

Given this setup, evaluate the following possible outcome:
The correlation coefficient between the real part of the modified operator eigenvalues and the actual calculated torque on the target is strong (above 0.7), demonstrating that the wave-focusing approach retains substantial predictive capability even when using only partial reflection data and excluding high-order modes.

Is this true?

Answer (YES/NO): YES